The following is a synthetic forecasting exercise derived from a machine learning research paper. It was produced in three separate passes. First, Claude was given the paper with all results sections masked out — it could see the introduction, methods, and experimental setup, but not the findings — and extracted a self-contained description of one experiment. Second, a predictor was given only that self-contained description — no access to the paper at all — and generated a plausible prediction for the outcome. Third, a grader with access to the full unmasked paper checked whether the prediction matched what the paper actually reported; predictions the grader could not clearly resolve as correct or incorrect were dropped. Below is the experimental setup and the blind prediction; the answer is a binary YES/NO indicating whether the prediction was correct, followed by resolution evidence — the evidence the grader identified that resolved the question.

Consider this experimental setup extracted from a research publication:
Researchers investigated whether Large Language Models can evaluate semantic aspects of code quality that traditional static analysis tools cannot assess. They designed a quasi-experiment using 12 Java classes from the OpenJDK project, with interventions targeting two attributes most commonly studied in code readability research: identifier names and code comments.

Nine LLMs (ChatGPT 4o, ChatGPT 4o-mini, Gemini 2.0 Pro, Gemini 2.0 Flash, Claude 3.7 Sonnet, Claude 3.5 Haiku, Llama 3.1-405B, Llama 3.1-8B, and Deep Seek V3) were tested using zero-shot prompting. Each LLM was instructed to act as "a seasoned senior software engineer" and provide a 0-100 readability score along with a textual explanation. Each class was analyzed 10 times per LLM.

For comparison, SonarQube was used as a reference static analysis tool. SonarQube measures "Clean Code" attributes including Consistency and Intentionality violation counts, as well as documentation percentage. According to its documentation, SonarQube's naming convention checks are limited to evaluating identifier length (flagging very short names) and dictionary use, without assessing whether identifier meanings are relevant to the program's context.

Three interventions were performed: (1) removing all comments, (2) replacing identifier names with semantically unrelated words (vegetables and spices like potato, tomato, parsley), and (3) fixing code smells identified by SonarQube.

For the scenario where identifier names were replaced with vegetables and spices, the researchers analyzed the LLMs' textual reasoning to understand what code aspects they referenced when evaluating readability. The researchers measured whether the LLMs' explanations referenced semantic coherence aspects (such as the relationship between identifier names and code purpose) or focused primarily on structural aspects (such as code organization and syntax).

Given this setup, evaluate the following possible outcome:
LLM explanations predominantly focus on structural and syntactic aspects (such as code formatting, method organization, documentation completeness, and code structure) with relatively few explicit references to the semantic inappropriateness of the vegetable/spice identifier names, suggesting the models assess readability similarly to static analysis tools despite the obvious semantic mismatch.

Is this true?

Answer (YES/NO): NO